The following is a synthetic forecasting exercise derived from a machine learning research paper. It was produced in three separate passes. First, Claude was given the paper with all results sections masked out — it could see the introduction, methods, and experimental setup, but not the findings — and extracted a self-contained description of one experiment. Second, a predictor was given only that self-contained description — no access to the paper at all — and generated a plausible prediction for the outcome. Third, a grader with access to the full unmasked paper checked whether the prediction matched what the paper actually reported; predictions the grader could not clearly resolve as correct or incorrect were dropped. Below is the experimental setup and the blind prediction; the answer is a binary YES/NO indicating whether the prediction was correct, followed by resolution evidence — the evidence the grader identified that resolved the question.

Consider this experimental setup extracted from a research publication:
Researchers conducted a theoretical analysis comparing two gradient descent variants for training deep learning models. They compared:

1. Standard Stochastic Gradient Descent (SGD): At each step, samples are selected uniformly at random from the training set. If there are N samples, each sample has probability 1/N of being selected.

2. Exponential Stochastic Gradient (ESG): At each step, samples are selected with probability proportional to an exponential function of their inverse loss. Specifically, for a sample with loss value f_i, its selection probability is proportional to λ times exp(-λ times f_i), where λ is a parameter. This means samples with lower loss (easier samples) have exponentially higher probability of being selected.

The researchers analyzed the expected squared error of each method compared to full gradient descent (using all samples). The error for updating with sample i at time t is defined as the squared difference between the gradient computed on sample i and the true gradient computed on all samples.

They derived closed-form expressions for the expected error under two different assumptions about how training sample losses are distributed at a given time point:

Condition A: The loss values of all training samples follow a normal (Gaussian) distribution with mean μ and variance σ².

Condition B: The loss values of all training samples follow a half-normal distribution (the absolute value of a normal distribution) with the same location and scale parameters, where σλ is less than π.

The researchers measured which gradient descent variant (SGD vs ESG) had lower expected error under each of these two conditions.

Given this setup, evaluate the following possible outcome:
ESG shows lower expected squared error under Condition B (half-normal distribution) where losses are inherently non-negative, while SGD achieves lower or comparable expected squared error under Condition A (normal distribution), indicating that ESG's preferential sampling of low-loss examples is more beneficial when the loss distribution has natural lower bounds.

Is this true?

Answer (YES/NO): YES